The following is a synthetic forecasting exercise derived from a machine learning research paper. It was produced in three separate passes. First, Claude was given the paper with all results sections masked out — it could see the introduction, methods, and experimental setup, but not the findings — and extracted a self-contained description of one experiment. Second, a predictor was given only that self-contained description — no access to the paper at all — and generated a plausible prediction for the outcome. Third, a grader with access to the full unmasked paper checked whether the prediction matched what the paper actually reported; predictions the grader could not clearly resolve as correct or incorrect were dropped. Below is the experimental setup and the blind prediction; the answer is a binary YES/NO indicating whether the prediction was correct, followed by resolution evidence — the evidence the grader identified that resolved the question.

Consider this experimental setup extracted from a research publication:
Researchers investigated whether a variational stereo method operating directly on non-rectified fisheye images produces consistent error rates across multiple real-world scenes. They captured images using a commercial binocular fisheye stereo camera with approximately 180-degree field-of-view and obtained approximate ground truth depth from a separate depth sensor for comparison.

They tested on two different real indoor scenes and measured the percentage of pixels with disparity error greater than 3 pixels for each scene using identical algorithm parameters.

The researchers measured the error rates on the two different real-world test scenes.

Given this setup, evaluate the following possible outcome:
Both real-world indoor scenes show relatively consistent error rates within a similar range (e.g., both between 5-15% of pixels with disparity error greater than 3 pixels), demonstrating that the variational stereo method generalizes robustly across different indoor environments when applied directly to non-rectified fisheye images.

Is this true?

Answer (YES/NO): NO